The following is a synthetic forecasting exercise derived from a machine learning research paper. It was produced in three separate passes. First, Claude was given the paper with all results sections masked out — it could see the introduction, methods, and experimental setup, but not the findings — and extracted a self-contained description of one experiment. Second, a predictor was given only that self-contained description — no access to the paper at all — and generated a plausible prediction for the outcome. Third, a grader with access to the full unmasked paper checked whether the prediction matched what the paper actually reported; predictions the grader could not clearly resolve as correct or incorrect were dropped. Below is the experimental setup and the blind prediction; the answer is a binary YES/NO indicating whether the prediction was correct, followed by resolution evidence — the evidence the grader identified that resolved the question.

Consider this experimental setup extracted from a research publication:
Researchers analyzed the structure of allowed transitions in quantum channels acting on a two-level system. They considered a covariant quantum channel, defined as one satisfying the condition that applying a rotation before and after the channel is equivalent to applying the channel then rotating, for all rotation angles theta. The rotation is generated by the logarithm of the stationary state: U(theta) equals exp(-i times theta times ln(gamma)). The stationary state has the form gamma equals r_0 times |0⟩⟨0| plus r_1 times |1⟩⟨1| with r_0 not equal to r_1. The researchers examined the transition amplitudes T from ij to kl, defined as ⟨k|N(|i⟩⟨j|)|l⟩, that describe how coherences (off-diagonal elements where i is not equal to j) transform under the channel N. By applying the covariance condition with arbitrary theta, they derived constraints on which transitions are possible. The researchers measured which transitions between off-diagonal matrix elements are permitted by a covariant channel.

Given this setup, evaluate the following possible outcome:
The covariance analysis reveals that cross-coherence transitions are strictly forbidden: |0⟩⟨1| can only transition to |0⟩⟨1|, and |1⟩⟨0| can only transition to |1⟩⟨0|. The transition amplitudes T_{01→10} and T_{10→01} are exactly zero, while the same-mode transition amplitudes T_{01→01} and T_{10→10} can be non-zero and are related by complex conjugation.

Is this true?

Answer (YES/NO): NO